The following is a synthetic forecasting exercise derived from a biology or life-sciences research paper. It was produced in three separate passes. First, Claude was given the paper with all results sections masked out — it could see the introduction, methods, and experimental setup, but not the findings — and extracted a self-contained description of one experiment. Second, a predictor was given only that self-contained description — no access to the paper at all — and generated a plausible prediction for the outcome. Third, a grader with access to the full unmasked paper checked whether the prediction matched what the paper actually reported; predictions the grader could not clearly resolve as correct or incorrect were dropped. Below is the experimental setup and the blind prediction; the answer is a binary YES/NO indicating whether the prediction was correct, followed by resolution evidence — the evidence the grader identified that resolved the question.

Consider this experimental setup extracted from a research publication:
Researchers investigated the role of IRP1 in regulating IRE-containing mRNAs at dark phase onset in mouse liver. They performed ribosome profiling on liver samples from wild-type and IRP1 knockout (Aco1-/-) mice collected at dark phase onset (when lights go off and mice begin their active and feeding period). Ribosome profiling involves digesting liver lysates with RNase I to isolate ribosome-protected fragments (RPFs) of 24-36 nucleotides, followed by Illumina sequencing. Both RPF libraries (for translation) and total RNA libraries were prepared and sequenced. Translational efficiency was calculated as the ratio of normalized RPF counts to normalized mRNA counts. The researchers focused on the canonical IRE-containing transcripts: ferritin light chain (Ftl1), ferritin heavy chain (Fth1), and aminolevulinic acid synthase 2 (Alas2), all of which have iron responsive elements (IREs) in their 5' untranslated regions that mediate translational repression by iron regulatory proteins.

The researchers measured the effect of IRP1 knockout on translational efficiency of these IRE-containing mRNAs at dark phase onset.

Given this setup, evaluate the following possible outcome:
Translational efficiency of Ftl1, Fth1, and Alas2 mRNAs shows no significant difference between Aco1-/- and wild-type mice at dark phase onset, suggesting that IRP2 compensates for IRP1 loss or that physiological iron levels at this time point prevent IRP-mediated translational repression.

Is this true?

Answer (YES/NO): YES